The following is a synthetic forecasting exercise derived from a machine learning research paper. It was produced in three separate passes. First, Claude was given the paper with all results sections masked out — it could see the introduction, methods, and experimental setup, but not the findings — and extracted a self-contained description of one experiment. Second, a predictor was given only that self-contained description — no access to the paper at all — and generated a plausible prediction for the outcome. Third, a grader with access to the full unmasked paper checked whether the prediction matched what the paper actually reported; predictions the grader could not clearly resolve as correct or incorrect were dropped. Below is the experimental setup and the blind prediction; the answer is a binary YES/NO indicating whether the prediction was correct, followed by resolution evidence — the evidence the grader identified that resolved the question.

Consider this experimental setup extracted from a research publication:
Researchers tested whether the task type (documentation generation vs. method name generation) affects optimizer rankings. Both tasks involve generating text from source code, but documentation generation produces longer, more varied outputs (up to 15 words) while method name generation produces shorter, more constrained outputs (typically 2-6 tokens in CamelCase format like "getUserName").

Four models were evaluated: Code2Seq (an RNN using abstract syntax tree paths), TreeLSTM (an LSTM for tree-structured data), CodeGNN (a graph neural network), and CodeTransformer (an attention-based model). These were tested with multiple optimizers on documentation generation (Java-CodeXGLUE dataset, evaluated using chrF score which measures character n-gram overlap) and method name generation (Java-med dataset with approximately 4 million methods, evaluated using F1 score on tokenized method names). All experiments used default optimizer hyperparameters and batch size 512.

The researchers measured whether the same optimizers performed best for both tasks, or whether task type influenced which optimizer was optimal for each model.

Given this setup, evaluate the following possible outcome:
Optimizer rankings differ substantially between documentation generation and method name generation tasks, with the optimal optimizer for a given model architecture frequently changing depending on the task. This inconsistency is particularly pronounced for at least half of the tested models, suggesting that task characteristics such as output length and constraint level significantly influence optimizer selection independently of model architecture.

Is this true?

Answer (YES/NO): NO